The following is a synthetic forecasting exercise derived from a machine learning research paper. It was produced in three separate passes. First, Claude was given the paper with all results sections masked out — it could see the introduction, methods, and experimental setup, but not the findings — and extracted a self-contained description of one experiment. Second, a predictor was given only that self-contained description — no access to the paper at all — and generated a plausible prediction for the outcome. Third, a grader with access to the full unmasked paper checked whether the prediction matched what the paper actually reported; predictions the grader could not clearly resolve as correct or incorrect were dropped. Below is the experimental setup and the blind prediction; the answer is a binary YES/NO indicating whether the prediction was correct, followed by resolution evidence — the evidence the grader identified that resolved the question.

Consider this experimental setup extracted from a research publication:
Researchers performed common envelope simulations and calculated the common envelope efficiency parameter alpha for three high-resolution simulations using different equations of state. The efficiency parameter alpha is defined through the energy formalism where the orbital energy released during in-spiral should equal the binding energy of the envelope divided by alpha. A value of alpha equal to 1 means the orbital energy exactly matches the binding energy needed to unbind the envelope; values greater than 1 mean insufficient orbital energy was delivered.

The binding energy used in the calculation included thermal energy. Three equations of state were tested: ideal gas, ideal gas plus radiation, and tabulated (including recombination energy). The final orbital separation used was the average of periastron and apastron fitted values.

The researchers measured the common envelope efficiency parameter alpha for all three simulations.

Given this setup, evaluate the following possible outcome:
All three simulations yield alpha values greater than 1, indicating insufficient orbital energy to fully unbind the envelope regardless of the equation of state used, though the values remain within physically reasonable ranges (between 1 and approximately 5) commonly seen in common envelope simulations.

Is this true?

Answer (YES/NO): YES